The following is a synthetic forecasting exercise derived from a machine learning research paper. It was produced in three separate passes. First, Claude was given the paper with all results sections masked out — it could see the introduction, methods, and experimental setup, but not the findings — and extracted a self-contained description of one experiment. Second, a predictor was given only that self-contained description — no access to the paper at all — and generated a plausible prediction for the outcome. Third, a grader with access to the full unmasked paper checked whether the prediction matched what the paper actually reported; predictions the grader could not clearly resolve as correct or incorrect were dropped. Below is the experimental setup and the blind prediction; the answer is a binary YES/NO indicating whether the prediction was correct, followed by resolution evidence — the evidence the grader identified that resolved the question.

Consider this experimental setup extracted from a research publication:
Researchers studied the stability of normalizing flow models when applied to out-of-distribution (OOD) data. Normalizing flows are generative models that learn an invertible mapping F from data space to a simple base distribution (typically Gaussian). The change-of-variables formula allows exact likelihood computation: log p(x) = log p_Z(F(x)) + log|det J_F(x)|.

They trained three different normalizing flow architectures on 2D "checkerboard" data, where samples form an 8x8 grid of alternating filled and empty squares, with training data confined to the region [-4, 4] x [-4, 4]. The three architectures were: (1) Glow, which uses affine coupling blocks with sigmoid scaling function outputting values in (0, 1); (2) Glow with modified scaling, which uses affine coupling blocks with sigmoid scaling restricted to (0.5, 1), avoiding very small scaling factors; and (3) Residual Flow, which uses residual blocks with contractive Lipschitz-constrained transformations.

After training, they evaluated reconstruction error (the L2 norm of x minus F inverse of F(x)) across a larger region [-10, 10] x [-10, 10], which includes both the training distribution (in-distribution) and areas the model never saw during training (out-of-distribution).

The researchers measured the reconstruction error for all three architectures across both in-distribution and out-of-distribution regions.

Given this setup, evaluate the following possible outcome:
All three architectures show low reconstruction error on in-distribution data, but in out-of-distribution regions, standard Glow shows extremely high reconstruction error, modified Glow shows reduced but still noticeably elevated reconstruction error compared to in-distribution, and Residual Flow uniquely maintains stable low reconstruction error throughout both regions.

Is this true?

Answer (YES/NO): YES